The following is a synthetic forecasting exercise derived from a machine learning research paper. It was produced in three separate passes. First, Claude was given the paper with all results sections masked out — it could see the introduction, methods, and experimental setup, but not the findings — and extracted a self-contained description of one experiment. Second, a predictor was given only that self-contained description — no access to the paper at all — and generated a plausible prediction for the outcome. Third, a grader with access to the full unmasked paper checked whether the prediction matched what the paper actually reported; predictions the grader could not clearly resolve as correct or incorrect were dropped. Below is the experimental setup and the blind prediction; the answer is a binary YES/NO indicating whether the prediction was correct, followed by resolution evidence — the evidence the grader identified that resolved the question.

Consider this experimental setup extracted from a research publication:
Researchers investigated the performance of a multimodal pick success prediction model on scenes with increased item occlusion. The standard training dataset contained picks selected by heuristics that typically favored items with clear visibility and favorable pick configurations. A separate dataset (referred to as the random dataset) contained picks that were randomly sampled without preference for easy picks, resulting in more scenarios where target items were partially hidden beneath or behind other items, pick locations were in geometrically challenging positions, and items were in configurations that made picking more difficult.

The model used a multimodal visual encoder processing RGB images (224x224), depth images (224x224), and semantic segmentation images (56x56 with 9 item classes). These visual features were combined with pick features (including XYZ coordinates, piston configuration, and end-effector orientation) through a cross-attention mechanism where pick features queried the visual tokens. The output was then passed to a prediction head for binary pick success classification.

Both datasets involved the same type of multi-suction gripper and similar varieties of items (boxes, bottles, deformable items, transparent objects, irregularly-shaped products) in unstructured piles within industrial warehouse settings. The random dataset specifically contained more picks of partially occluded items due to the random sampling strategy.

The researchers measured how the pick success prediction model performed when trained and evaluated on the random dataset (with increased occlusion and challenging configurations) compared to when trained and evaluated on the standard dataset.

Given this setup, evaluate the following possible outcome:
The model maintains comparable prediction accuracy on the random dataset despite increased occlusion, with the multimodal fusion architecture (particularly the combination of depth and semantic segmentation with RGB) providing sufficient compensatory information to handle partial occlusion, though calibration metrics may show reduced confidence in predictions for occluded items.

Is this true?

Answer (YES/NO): NO